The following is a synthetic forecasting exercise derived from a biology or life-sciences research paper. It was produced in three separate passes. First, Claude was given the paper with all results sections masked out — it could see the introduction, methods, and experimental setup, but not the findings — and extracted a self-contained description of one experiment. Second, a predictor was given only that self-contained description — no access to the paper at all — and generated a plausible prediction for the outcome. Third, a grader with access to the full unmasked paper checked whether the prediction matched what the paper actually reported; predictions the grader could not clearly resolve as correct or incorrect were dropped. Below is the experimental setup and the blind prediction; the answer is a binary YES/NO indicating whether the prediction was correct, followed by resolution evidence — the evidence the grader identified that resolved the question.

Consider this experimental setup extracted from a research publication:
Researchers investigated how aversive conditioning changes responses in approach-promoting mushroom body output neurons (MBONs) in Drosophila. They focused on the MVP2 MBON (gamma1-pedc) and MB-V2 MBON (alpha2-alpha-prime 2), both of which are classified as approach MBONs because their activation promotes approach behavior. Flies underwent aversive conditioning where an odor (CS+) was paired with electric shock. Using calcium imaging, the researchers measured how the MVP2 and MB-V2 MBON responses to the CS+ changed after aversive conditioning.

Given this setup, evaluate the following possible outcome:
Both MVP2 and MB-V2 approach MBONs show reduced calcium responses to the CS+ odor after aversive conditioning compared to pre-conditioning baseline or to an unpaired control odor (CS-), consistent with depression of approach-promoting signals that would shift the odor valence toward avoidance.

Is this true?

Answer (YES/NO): YES